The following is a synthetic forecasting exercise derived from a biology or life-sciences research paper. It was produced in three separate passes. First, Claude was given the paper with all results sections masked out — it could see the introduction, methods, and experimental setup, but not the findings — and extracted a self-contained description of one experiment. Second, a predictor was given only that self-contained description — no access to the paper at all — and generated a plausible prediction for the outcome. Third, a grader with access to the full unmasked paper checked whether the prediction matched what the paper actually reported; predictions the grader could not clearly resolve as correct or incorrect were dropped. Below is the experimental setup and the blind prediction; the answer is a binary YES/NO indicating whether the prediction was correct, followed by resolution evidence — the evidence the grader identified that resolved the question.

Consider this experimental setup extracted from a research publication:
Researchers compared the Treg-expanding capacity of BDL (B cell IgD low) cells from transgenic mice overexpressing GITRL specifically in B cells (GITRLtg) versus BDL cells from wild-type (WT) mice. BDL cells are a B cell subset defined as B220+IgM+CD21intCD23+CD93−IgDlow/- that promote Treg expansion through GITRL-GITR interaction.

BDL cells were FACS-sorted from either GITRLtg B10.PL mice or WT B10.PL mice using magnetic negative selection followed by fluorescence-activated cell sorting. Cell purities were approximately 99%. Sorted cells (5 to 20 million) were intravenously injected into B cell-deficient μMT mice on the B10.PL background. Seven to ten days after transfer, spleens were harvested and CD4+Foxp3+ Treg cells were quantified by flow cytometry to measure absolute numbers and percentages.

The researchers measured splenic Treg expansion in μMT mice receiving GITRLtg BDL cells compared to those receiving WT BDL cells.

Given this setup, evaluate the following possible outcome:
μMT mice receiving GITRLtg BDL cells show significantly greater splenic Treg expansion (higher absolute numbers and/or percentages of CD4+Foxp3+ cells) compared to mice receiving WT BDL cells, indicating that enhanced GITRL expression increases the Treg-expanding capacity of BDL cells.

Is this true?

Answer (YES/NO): YES